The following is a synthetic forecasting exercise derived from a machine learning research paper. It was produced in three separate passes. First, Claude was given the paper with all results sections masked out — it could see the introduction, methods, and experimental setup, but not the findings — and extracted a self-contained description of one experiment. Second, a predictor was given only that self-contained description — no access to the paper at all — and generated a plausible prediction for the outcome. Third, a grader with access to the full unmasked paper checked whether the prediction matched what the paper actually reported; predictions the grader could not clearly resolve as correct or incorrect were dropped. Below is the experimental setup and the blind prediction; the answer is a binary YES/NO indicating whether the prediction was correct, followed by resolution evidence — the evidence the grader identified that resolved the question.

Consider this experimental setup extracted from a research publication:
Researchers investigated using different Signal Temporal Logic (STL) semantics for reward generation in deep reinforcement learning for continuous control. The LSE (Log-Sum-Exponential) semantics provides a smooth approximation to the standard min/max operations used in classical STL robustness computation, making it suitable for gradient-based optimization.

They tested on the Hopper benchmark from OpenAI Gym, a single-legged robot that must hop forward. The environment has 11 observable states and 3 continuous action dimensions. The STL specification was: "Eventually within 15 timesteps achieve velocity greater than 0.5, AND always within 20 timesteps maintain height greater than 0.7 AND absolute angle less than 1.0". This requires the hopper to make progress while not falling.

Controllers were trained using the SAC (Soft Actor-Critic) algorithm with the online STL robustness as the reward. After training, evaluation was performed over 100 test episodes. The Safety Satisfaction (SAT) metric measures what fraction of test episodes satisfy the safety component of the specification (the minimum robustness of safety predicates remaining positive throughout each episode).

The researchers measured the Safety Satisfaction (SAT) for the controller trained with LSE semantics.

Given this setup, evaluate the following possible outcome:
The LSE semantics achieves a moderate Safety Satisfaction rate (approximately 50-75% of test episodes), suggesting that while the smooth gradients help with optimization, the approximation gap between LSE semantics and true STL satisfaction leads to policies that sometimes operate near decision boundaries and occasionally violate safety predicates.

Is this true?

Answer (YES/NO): NO